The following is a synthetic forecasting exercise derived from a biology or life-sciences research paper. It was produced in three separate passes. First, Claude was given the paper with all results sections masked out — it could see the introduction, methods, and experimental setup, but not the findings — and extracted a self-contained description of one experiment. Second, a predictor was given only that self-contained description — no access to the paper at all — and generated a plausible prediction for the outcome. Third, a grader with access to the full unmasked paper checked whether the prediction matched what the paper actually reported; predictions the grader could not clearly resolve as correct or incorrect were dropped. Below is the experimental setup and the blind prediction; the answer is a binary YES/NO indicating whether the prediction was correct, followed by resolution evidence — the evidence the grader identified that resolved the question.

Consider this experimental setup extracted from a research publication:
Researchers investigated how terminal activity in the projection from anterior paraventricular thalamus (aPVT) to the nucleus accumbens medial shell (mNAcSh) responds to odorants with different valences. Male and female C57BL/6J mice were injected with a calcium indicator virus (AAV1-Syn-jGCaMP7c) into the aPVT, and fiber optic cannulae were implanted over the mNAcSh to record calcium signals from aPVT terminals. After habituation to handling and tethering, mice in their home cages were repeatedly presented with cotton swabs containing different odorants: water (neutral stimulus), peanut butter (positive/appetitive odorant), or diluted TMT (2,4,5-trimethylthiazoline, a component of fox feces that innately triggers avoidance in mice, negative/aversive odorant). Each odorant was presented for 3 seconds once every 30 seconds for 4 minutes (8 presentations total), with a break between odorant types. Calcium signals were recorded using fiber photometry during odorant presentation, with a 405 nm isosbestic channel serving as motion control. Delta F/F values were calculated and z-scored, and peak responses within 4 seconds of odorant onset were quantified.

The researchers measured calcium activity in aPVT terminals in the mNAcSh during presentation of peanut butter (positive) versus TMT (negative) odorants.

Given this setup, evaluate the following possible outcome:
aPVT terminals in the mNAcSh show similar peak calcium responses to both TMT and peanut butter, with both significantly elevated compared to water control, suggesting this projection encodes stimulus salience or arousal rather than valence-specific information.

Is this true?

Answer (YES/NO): NO